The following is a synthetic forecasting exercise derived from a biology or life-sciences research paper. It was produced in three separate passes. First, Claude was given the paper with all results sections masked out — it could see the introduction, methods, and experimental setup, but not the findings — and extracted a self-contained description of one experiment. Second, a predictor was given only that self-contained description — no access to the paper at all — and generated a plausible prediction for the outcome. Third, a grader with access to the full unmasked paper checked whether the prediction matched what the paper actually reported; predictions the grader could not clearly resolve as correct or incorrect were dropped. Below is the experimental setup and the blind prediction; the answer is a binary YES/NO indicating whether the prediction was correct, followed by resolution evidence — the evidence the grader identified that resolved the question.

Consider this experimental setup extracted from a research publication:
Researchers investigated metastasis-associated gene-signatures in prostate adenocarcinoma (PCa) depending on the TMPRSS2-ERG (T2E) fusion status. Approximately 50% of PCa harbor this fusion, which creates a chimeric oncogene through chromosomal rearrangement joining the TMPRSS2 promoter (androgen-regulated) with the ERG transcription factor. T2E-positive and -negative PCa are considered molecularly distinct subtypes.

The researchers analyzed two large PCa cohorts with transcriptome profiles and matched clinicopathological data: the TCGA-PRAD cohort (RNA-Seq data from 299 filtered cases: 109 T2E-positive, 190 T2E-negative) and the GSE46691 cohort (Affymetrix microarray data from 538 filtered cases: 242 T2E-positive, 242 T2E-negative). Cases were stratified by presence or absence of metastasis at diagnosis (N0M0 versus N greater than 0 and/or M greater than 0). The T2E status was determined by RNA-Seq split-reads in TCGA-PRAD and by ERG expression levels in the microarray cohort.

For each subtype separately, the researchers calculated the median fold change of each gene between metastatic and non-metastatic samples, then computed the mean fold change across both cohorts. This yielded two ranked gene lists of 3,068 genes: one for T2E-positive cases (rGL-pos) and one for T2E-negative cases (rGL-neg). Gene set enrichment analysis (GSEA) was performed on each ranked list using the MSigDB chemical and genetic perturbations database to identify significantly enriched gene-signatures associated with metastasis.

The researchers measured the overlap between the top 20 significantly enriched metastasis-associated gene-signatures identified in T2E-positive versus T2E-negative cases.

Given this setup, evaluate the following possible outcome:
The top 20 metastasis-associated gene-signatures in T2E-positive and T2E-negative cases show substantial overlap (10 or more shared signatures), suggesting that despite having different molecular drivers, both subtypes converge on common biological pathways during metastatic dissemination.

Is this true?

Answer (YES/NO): NO